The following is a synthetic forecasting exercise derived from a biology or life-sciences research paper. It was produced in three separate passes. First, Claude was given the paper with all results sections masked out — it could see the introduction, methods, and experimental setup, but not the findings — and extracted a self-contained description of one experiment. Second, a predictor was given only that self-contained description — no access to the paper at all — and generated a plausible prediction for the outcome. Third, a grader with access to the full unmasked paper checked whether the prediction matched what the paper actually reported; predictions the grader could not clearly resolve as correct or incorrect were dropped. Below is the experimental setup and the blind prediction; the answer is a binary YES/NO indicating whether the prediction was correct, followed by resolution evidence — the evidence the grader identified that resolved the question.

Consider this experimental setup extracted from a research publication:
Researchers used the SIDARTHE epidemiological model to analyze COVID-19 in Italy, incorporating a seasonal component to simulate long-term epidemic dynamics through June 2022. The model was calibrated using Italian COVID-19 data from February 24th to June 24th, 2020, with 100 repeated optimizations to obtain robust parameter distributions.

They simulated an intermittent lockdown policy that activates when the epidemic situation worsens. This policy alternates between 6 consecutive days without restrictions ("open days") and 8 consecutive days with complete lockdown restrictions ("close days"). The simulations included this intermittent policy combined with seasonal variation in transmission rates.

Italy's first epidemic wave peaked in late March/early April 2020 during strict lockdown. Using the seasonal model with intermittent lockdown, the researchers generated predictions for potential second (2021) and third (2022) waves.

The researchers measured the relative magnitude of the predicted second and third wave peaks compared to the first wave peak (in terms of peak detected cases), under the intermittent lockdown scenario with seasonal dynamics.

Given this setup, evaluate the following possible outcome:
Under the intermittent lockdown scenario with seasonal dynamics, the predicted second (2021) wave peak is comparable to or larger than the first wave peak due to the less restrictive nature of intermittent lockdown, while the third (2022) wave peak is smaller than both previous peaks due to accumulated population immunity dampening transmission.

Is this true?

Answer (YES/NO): NO